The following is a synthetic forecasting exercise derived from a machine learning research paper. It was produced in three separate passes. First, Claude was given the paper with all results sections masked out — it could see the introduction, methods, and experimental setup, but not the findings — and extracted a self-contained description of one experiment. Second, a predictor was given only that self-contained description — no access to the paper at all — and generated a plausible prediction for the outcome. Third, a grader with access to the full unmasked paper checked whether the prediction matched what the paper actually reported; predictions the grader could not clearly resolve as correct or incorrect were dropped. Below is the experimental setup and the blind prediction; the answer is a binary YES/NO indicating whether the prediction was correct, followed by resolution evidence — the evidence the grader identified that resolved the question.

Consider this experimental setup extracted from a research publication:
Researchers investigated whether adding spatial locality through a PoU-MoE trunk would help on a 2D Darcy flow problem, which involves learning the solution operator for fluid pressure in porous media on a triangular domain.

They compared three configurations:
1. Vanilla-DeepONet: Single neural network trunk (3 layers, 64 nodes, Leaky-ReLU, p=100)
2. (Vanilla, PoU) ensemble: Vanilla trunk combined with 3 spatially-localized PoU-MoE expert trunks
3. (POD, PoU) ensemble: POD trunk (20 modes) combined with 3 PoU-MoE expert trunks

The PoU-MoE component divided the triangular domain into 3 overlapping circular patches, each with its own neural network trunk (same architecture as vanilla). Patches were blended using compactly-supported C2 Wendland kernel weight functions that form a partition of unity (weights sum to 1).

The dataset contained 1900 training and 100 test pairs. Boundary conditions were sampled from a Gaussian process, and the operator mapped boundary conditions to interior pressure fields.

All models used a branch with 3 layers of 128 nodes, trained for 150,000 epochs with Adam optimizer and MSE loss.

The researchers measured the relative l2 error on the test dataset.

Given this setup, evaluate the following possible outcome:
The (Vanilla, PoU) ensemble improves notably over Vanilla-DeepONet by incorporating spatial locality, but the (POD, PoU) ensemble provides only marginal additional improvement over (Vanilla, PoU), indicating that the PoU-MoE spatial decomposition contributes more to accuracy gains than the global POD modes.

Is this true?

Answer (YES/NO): NO